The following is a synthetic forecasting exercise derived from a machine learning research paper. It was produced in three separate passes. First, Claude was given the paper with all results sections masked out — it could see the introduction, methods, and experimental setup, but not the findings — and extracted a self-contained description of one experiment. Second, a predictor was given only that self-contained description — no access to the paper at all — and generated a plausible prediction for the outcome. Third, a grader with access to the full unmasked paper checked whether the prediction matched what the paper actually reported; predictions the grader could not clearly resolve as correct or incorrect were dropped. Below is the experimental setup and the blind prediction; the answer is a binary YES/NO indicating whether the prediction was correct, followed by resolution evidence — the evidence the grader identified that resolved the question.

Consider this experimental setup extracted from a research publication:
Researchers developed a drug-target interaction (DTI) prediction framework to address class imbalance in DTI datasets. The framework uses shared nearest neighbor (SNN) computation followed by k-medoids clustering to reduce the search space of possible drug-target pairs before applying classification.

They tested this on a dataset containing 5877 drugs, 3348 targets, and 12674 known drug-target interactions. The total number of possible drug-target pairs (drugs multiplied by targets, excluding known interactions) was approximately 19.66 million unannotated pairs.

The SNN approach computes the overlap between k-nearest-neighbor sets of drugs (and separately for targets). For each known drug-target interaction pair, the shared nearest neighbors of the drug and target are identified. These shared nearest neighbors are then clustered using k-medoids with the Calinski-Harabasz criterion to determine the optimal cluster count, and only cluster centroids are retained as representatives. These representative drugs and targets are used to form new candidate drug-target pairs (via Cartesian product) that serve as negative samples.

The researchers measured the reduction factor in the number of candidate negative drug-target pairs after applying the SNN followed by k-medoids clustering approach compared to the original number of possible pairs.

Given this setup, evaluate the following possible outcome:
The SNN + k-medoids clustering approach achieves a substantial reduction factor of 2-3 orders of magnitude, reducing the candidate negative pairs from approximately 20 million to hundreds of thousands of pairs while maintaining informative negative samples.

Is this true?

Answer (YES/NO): NO